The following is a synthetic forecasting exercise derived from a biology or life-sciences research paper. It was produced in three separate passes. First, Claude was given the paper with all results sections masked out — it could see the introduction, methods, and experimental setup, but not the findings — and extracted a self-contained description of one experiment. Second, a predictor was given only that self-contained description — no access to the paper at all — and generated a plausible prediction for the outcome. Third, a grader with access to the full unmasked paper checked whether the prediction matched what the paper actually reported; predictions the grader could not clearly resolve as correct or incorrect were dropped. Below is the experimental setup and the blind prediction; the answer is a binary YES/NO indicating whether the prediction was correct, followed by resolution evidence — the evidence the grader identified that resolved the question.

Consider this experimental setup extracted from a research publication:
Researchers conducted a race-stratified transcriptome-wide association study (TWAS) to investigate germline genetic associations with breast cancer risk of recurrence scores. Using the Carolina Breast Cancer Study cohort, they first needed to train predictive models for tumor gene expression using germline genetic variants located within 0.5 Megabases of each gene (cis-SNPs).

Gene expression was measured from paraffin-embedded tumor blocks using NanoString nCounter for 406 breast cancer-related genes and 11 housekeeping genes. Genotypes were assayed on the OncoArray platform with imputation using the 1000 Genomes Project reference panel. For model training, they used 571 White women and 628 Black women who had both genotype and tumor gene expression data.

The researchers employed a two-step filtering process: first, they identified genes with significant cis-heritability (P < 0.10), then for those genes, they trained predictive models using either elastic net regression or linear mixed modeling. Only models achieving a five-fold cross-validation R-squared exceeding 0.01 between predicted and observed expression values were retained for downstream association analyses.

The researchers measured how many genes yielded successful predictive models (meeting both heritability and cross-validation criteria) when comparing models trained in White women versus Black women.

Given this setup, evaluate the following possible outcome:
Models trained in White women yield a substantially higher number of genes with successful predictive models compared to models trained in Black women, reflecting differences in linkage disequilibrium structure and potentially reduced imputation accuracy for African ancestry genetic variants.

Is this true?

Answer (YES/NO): NO